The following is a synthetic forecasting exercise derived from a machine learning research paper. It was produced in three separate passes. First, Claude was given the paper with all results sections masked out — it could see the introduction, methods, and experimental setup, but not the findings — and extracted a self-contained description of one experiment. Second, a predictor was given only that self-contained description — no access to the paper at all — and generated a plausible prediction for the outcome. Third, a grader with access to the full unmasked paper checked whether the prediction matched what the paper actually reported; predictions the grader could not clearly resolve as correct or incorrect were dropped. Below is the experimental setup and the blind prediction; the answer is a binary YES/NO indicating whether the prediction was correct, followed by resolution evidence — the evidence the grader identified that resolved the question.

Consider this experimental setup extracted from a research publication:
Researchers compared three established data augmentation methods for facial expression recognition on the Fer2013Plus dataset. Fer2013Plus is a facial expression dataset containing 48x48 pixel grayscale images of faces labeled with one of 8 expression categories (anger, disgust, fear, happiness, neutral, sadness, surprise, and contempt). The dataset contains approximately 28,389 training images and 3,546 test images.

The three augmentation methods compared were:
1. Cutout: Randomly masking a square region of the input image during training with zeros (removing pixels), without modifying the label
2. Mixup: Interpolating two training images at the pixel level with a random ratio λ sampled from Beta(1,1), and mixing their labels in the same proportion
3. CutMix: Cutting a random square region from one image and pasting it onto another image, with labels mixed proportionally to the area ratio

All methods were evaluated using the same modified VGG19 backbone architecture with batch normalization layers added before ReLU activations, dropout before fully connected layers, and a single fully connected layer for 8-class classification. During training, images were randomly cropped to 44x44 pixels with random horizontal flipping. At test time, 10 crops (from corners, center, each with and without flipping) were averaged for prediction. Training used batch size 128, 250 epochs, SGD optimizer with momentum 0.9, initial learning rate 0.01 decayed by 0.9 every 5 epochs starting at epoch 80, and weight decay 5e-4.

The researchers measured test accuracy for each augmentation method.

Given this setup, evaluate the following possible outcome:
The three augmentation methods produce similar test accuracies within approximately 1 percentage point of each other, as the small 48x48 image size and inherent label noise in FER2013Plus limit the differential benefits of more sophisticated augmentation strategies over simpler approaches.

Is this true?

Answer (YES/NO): YES